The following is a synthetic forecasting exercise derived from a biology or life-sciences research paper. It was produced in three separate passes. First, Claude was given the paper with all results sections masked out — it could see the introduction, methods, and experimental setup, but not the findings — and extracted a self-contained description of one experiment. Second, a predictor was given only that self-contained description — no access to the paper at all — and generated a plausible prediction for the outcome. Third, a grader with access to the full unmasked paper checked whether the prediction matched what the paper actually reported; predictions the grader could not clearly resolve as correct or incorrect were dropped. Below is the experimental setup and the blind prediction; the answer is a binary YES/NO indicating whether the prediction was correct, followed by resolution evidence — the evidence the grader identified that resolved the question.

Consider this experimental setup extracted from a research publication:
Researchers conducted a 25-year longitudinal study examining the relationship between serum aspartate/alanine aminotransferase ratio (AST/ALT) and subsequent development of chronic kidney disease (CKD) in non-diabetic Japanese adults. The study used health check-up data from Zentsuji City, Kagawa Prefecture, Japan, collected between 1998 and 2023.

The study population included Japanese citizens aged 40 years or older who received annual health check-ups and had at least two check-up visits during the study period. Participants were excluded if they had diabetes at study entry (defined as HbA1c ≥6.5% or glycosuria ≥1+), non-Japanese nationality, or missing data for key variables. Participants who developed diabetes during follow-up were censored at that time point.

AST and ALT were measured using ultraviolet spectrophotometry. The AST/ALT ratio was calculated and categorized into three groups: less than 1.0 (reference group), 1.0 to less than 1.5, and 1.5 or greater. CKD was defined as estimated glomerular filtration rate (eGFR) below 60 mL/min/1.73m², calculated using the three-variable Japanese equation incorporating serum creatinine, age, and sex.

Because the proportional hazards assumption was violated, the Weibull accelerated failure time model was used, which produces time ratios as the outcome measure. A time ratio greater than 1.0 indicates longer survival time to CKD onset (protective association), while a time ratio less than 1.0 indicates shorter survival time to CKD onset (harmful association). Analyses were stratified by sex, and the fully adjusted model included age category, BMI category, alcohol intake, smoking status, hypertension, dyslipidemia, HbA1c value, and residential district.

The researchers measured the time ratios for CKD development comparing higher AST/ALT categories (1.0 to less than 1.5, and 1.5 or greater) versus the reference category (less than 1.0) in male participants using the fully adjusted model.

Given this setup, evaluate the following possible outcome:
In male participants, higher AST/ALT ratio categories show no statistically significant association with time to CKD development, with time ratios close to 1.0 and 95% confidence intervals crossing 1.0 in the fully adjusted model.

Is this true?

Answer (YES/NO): YES